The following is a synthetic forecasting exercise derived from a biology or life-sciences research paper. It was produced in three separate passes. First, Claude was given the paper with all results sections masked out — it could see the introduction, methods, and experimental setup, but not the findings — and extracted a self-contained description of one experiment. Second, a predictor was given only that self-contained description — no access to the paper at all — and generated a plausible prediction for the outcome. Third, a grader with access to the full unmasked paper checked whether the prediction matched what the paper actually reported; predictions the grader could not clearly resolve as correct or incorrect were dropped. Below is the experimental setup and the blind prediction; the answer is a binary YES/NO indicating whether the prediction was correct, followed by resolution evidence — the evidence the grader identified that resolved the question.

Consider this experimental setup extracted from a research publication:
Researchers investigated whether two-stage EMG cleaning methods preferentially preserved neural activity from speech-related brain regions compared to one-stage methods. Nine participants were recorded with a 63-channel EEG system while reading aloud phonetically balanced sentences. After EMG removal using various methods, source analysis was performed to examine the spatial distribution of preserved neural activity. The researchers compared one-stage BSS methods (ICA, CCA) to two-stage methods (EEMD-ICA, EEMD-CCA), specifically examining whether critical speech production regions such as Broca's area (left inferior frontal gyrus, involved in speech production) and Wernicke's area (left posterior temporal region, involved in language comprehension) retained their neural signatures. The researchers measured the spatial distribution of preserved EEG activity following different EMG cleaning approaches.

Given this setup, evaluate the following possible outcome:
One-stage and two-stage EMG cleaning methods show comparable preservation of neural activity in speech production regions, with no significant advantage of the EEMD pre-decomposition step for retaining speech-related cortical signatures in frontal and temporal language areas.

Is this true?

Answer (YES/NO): NO